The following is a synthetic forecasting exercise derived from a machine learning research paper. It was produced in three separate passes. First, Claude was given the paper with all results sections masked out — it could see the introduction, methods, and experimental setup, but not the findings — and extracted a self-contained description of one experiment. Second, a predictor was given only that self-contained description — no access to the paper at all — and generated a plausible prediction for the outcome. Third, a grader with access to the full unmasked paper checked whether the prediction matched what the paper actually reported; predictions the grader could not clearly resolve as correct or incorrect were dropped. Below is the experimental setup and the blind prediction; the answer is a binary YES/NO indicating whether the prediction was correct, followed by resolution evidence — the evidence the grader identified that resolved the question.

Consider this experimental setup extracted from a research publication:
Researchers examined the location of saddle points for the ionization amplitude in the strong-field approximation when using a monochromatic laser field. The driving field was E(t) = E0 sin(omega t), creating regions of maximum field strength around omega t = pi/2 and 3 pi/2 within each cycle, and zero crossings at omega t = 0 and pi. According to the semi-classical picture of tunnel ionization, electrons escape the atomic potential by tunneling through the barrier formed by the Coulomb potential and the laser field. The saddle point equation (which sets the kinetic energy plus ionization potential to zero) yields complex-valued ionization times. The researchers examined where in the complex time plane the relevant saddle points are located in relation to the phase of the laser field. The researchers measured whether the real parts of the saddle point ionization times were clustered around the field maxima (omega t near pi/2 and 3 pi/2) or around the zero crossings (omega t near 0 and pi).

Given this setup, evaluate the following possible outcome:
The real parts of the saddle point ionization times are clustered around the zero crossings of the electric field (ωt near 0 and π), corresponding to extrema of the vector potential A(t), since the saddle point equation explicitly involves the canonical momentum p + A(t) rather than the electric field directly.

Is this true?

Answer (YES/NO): NO